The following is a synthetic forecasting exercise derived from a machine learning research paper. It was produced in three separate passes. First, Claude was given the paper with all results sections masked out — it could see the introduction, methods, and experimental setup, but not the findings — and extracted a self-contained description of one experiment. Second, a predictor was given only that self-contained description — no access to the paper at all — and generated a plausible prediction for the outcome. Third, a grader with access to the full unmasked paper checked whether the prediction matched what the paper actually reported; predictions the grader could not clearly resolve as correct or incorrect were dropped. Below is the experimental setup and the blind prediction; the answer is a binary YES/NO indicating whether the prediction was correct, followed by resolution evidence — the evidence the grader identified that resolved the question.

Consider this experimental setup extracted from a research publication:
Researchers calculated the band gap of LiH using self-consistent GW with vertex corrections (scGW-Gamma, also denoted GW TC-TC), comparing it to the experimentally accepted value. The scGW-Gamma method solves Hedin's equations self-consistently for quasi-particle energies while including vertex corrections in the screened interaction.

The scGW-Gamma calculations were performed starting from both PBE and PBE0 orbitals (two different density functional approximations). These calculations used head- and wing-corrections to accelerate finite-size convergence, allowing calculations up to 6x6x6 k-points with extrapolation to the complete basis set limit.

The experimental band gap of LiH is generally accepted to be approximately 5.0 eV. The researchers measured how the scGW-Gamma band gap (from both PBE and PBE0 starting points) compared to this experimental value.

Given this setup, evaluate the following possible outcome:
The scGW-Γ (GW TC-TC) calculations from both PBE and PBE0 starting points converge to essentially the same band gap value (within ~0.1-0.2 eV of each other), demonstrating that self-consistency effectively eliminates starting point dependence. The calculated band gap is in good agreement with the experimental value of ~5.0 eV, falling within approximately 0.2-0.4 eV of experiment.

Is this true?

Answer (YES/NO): NO